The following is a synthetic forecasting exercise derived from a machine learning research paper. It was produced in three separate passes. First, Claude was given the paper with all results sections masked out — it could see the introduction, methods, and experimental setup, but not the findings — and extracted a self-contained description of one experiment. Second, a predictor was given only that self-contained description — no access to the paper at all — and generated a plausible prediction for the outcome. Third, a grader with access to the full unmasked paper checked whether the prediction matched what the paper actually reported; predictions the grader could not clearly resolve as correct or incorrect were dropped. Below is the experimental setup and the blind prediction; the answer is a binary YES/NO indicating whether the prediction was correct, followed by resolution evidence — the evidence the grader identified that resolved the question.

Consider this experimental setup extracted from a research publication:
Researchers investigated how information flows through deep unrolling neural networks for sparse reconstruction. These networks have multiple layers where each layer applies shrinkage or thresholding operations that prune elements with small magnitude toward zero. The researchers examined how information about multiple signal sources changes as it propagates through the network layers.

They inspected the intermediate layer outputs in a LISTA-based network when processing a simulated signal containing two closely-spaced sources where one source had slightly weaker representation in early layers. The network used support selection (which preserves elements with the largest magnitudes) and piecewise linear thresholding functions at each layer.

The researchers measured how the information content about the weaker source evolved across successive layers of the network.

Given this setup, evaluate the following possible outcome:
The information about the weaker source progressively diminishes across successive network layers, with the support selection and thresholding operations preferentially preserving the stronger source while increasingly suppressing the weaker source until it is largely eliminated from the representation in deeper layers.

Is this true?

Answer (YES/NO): YES